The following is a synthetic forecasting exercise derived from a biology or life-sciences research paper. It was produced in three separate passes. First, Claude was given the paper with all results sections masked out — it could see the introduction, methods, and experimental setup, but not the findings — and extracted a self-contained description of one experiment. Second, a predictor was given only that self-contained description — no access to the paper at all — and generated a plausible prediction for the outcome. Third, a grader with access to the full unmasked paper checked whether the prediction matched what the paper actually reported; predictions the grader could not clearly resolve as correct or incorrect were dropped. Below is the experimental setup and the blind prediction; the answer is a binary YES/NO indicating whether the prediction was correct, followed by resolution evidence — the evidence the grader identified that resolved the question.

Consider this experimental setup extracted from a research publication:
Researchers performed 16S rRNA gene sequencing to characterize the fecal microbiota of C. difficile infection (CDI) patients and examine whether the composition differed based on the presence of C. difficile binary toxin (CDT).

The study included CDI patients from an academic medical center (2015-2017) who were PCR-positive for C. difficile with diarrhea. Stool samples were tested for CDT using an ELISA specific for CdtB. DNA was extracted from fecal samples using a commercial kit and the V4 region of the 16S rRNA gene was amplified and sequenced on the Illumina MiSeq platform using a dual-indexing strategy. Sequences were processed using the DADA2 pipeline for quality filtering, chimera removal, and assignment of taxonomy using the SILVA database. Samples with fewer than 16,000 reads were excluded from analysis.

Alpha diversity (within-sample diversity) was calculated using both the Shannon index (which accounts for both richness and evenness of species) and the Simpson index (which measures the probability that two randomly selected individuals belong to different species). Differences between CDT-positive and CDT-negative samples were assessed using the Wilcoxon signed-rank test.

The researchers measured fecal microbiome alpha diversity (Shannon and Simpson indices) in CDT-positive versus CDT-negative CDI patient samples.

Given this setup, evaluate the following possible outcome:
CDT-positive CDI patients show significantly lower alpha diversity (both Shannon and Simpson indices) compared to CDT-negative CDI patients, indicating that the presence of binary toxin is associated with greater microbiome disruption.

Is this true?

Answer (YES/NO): NO